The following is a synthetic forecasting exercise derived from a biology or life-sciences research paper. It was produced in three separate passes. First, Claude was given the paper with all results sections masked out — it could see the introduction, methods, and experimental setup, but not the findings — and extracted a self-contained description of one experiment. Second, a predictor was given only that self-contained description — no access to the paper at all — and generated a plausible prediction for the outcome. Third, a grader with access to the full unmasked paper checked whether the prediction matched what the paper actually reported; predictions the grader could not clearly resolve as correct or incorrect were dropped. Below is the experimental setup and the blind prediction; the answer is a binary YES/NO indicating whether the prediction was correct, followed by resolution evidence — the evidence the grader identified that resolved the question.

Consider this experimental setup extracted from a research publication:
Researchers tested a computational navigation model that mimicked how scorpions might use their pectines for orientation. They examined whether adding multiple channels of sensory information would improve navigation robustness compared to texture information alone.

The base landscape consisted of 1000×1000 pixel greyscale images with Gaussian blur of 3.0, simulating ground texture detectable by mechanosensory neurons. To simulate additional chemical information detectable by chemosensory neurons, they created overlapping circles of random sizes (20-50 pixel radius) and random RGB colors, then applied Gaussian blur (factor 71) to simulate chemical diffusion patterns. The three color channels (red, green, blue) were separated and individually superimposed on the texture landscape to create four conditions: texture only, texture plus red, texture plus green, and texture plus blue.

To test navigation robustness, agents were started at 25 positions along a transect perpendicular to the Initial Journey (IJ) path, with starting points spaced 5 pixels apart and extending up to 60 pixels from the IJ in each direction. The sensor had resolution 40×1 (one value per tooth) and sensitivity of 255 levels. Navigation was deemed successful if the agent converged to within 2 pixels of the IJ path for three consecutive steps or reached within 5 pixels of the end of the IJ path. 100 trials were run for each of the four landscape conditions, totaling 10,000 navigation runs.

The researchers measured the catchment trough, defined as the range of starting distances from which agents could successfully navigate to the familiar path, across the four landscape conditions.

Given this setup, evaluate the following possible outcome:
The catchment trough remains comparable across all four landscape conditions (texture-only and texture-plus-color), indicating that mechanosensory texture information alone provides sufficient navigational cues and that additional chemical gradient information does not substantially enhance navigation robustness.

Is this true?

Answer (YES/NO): NO